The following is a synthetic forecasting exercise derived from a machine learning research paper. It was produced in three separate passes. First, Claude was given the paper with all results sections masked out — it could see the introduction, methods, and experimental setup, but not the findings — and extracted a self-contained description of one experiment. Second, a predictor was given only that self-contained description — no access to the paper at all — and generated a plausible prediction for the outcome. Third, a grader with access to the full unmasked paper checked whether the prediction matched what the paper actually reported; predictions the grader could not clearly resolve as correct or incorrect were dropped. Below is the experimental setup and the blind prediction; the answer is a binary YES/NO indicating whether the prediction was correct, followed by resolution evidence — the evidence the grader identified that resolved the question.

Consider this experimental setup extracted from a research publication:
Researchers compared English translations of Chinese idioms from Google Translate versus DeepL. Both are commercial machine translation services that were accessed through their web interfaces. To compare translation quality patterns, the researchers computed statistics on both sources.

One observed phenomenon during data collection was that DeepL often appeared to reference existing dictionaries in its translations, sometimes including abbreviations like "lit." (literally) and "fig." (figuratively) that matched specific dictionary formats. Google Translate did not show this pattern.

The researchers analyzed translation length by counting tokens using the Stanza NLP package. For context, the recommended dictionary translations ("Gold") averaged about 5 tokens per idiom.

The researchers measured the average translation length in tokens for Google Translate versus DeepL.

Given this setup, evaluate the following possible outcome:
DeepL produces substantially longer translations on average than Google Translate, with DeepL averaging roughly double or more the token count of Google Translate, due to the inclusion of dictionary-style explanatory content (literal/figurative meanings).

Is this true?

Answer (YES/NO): NO